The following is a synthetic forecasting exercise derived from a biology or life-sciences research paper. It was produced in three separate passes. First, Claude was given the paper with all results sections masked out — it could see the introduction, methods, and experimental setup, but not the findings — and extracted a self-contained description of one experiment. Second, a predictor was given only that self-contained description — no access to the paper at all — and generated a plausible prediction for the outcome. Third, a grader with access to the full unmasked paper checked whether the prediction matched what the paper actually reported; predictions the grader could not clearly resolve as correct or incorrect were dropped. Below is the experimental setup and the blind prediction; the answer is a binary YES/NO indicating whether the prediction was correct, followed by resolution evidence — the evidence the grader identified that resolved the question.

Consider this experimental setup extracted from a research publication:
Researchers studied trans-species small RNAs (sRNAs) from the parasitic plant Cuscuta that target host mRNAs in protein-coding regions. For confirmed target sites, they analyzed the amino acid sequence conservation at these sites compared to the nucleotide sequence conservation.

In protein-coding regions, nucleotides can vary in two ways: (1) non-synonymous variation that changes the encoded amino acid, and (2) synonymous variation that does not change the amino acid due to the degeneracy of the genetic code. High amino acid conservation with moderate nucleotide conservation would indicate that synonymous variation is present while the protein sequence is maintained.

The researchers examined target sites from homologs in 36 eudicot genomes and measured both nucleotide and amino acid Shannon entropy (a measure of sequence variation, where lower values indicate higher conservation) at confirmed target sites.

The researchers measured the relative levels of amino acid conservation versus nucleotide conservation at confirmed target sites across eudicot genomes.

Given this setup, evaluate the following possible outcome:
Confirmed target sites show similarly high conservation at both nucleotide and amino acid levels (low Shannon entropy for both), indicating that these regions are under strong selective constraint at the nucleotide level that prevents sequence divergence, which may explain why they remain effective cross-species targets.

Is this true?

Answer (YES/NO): NO